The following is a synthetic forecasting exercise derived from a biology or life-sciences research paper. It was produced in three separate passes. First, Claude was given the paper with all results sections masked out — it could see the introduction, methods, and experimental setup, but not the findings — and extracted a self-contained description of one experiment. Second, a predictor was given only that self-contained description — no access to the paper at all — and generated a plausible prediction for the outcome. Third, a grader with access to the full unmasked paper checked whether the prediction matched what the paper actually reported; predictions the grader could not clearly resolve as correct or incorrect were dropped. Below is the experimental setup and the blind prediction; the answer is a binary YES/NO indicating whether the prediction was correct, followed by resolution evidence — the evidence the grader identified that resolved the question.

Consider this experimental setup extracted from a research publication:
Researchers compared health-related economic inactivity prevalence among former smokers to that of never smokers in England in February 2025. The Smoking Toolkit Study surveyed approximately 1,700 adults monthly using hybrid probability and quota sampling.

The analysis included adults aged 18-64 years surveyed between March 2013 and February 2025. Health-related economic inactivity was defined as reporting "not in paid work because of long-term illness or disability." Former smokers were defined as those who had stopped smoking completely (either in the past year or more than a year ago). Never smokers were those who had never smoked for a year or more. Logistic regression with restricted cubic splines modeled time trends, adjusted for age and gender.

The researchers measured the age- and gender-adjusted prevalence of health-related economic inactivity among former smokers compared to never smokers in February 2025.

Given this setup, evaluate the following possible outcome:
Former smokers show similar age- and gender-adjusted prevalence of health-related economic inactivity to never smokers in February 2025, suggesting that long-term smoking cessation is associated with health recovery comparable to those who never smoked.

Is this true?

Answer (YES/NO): NO